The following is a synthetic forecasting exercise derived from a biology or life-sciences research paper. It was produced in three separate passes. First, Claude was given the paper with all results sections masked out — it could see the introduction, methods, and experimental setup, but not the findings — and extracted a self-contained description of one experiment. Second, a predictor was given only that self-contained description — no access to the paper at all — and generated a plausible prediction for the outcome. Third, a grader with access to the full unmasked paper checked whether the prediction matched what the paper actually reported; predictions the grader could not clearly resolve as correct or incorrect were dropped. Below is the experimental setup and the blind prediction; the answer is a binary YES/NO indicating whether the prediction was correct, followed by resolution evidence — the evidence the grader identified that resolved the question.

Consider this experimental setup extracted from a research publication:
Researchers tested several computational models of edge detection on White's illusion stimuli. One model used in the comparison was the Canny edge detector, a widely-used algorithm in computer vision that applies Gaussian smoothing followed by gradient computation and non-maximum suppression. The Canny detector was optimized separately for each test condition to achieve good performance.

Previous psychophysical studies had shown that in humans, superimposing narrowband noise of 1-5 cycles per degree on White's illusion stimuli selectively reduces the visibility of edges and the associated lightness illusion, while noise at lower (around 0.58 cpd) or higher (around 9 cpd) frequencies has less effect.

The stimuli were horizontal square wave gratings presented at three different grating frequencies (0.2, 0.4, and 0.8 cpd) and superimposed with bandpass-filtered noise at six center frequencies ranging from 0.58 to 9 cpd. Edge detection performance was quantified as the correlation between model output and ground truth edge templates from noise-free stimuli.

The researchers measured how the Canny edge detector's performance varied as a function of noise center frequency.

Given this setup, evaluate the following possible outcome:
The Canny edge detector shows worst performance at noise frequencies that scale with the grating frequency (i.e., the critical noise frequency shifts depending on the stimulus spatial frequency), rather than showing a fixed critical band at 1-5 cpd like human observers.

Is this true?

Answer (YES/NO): NO